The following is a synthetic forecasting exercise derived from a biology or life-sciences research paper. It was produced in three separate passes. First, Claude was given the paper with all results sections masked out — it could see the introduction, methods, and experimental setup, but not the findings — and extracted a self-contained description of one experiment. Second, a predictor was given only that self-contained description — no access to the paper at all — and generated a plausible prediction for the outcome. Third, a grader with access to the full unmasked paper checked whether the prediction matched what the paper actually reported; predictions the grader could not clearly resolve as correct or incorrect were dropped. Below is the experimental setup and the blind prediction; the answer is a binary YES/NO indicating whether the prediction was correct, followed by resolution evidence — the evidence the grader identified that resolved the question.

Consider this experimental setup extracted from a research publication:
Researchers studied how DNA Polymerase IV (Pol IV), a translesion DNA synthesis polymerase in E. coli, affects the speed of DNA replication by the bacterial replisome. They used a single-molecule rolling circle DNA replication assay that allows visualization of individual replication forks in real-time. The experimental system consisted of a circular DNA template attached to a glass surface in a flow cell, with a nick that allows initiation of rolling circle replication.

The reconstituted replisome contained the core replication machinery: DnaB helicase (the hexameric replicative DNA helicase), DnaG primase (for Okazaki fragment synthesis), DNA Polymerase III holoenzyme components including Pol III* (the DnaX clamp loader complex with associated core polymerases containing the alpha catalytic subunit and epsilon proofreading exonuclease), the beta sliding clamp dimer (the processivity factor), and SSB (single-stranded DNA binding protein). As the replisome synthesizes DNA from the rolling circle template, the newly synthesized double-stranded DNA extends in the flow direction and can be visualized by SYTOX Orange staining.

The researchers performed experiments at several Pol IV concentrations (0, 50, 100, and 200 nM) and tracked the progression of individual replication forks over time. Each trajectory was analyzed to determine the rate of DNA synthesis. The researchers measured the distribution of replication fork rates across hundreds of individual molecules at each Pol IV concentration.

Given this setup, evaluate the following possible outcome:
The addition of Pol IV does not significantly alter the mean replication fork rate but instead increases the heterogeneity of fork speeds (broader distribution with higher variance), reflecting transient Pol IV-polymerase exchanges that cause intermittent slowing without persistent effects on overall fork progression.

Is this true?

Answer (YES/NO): NO